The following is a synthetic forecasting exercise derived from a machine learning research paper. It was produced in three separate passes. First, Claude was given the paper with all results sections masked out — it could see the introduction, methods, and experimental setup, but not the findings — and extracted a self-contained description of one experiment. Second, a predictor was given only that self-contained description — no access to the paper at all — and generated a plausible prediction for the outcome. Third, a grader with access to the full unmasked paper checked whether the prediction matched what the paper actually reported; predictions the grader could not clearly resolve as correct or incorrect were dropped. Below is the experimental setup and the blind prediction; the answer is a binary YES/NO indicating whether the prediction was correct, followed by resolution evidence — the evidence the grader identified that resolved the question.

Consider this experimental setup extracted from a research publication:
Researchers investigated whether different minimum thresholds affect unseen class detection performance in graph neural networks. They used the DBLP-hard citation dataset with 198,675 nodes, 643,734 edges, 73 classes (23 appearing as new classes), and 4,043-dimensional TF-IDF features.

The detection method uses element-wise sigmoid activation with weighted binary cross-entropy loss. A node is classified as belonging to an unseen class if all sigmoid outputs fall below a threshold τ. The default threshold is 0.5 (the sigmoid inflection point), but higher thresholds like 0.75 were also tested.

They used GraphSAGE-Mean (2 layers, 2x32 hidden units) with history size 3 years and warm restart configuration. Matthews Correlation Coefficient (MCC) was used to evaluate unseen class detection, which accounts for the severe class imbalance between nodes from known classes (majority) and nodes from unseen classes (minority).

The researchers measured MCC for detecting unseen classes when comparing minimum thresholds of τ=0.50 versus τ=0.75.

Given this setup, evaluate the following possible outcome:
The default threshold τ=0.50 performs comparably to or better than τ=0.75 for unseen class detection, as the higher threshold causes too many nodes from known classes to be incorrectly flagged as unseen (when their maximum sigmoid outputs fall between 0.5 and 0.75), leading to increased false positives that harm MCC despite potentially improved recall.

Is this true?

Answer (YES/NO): NO